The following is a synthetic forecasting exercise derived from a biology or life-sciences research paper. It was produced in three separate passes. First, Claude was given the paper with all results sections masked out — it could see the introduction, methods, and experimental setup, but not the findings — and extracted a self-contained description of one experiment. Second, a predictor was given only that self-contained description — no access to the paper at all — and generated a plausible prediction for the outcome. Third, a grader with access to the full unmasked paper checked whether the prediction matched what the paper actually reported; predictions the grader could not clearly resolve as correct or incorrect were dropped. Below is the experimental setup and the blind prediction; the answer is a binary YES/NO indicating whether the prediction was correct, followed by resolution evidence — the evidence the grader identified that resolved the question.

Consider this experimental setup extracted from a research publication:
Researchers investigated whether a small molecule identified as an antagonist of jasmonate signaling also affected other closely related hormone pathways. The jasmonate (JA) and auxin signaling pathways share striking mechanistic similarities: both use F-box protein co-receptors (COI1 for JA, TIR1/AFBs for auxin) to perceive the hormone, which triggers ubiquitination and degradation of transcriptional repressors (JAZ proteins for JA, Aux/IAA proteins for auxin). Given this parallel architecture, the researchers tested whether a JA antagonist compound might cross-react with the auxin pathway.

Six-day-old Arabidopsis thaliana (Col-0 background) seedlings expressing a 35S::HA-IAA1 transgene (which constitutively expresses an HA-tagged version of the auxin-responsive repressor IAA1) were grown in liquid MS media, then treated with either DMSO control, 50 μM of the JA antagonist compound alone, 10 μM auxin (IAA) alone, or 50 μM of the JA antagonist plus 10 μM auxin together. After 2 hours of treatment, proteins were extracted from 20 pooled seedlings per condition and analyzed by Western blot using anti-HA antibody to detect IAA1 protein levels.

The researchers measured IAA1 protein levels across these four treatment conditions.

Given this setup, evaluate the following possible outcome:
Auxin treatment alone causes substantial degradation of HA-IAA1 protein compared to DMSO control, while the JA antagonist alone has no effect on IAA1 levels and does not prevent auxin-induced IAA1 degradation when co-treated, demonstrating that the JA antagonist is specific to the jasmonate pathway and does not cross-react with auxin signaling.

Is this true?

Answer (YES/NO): NO